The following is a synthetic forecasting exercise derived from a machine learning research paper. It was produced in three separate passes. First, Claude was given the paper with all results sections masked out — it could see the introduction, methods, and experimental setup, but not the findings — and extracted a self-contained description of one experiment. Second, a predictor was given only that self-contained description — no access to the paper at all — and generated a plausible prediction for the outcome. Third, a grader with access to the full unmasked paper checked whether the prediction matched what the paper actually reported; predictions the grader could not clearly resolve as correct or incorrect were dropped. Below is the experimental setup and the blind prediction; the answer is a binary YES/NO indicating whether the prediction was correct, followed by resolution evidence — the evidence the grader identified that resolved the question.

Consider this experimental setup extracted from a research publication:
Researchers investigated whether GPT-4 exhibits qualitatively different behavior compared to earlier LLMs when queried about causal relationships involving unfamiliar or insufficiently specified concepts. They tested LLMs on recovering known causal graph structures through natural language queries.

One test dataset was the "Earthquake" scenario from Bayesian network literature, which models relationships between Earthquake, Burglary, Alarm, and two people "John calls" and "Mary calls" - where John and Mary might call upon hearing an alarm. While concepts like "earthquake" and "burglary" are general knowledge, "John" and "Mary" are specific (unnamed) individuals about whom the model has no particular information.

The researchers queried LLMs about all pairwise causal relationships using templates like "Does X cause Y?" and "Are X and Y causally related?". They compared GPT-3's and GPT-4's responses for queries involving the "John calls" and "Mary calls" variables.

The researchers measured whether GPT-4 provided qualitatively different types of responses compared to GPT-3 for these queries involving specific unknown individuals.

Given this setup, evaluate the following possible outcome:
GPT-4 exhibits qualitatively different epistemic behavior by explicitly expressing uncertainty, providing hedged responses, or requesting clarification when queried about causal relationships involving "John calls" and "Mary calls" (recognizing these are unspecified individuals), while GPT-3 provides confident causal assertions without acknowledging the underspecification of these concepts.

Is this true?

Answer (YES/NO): YES